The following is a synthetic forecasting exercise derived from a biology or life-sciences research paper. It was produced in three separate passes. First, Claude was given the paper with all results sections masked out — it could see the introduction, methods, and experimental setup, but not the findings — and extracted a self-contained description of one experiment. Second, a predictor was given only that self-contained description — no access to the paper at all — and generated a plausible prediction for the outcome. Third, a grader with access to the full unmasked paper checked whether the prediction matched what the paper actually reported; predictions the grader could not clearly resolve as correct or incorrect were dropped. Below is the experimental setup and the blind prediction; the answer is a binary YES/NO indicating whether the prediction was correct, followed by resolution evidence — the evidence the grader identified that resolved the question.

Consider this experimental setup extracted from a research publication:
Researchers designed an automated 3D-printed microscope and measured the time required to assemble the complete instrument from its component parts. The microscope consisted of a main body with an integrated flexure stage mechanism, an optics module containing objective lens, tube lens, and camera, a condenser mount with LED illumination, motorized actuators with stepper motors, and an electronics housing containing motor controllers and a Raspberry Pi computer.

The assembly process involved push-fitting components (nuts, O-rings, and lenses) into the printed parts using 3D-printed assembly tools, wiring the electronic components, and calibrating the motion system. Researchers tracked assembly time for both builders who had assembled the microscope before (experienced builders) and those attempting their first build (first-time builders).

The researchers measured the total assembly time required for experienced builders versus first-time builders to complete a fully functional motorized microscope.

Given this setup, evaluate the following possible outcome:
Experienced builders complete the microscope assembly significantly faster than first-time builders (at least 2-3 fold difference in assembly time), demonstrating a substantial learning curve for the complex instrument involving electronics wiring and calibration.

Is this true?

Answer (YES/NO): YES